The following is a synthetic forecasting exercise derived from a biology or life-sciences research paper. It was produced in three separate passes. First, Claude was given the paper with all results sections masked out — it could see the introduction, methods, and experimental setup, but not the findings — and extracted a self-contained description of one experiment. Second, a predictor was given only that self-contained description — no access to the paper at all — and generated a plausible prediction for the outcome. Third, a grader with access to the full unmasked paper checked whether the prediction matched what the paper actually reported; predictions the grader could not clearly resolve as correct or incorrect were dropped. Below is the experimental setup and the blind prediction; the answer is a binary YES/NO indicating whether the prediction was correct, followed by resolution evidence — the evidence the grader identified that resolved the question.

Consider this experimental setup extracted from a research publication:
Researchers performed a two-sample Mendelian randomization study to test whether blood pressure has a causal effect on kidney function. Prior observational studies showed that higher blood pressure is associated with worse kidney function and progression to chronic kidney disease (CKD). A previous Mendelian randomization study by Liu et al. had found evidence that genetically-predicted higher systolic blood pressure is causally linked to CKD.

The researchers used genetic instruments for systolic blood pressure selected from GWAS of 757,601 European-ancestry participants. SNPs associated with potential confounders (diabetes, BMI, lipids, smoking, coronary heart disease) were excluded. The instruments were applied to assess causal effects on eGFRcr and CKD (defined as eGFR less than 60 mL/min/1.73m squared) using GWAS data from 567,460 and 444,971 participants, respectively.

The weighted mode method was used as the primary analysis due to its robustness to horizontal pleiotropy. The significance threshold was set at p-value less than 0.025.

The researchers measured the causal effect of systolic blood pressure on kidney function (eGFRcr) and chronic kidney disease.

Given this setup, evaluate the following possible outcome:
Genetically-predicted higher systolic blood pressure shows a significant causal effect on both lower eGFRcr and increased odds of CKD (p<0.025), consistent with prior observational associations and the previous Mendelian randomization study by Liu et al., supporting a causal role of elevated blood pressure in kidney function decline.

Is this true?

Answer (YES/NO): NO